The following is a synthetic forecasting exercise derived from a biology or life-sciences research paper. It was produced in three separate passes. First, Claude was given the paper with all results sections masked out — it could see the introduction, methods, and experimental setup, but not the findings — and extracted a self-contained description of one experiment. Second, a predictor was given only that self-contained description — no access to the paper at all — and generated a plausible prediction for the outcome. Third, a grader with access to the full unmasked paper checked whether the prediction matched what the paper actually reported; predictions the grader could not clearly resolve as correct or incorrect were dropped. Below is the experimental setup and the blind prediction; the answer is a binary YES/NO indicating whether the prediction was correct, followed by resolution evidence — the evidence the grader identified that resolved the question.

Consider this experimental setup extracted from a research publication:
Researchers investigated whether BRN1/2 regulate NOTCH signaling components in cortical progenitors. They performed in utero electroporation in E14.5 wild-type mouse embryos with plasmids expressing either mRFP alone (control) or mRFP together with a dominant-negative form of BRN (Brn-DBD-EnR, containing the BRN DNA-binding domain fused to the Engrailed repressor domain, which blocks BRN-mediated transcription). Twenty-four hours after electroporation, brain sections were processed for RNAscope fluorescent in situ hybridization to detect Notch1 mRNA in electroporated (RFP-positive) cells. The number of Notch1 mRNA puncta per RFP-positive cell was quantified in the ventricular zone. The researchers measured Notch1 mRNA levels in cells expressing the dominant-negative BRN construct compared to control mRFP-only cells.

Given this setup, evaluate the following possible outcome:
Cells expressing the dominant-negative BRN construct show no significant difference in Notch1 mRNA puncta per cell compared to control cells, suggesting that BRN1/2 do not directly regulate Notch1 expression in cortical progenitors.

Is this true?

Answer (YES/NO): NO